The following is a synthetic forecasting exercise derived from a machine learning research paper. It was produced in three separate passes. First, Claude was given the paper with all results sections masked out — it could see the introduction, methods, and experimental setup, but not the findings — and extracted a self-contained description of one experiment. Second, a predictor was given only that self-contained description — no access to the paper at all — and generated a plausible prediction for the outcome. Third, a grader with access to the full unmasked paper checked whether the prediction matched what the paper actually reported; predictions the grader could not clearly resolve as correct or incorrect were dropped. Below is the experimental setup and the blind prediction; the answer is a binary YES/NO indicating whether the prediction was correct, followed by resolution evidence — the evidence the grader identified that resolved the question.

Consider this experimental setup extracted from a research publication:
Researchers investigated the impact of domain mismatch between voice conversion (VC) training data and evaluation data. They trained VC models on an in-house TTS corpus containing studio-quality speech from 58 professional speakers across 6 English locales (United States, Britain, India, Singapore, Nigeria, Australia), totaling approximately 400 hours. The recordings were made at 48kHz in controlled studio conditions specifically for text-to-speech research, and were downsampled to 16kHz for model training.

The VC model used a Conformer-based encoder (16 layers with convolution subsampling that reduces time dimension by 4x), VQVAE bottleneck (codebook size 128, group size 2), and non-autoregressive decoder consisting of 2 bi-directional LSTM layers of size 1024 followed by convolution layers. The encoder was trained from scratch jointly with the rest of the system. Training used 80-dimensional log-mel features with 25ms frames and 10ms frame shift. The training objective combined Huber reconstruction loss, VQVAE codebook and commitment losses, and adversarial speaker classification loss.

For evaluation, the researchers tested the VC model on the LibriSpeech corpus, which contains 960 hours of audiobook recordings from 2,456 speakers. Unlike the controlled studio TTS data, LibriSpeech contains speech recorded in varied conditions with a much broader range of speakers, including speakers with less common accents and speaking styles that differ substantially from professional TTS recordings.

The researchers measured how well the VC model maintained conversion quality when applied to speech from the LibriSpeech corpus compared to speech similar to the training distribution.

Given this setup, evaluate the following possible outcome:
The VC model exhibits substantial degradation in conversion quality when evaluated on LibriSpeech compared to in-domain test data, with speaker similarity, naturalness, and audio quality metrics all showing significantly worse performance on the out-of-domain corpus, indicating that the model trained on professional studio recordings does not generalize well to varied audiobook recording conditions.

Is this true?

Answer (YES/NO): YES